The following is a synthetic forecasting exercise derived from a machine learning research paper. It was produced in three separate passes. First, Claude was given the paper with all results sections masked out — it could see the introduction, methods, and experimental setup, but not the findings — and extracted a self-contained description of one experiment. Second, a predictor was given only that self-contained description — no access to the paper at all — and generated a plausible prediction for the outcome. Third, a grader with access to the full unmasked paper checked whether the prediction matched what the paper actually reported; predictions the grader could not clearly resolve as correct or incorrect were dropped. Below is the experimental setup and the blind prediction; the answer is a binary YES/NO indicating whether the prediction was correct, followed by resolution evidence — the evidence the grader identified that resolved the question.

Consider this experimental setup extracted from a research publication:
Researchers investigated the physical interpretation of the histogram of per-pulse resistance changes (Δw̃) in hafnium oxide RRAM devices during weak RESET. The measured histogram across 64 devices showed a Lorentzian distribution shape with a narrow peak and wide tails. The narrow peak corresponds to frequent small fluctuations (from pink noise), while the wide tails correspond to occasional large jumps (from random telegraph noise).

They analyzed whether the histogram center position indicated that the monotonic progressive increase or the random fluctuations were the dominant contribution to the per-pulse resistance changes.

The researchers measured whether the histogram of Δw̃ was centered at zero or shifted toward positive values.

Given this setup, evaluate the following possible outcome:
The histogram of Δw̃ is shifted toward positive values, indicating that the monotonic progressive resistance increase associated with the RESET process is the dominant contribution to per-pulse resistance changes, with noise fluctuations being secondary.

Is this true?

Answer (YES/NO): NO